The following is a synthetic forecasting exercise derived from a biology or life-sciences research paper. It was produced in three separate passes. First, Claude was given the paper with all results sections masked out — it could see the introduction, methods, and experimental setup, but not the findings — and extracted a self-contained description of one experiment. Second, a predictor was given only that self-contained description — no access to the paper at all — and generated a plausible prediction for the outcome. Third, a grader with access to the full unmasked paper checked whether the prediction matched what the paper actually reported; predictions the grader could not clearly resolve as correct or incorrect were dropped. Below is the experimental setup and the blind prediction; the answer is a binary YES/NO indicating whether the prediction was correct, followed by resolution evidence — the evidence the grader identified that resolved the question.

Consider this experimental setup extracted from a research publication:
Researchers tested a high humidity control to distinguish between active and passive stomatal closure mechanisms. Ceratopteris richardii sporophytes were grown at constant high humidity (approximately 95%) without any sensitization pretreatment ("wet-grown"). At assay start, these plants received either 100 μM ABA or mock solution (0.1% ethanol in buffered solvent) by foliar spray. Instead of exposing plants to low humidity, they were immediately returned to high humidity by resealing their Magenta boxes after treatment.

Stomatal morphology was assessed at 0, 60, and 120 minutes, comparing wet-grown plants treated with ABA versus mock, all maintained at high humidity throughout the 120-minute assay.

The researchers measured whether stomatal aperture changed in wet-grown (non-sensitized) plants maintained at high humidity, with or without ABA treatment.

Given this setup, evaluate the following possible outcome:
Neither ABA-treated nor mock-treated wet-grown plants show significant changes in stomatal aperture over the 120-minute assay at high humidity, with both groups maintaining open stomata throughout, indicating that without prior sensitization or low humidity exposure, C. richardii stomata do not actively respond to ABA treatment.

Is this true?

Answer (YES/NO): NO